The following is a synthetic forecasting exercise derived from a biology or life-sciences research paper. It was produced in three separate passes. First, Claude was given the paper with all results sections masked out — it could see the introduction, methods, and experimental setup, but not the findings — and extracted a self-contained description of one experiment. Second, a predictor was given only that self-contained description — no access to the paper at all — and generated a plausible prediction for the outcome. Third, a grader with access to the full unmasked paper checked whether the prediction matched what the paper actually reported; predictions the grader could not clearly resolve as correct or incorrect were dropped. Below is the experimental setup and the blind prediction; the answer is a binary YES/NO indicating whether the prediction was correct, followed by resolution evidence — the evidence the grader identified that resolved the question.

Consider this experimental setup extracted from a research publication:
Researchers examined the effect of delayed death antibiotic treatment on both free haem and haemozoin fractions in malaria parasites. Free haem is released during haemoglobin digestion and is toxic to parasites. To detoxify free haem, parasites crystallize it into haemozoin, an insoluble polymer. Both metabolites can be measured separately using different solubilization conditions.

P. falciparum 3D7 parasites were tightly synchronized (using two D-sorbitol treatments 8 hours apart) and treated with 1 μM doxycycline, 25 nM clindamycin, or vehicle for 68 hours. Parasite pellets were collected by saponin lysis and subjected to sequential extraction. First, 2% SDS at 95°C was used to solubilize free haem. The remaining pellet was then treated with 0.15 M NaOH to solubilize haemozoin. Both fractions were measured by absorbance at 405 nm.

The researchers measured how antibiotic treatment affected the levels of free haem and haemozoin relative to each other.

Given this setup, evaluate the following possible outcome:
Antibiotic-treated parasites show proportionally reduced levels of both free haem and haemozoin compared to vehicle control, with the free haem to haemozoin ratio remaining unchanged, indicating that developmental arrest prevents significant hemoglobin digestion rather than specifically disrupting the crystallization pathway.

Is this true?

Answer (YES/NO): NO